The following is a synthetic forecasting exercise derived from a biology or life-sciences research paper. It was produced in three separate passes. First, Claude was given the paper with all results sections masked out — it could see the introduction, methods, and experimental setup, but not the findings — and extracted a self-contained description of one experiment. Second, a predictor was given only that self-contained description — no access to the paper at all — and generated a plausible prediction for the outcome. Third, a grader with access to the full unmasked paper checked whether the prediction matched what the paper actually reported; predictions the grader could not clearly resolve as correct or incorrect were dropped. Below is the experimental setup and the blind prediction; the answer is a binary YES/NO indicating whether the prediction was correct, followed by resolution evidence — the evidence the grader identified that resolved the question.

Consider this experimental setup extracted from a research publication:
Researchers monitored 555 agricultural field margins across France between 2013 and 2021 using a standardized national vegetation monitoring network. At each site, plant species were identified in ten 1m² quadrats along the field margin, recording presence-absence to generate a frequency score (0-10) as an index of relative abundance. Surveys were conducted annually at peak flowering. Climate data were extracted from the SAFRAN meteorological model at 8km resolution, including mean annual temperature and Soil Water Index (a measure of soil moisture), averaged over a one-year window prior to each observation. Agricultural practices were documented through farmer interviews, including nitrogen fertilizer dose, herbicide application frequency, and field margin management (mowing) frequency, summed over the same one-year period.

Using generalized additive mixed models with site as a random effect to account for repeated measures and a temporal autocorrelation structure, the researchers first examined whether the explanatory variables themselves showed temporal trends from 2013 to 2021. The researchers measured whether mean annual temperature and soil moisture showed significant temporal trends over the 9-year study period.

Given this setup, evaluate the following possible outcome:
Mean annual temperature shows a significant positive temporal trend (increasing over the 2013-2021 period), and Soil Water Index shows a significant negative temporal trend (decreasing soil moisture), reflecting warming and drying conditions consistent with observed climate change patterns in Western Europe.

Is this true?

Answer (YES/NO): YES